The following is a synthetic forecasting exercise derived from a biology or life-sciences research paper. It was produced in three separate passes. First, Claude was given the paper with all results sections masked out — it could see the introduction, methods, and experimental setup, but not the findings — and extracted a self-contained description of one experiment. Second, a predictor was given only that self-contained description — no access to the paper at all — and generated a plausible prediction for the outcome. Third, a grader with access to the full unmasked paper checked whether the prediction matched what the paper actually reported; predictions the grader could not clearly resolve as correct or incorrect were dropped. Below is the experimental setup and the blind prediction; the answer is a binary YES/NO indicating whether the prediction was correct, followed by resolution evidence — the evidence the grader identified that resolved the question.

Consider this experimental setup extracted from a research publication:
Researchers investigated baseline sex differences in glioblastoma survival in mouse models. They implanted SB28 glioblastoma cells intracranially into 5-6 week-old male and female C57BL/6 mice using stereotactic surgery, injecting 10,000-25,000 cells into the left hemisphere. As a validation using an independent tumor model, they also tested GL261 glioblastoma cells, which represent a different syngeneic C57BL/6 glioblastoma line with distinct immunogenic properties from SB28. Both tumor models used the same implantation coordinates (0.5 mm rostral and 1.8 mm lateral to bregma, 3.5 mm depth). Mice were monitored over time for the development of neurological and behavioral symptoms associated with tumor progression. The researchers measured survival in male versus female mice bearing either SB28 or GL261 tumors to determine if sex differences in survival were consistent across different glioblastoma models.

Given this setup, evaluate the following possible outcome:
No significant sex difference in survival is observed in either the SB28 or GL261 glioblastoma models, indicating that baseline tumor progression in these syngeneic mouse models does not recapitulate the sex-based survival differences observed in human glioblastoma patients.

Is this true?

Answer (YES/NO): NO